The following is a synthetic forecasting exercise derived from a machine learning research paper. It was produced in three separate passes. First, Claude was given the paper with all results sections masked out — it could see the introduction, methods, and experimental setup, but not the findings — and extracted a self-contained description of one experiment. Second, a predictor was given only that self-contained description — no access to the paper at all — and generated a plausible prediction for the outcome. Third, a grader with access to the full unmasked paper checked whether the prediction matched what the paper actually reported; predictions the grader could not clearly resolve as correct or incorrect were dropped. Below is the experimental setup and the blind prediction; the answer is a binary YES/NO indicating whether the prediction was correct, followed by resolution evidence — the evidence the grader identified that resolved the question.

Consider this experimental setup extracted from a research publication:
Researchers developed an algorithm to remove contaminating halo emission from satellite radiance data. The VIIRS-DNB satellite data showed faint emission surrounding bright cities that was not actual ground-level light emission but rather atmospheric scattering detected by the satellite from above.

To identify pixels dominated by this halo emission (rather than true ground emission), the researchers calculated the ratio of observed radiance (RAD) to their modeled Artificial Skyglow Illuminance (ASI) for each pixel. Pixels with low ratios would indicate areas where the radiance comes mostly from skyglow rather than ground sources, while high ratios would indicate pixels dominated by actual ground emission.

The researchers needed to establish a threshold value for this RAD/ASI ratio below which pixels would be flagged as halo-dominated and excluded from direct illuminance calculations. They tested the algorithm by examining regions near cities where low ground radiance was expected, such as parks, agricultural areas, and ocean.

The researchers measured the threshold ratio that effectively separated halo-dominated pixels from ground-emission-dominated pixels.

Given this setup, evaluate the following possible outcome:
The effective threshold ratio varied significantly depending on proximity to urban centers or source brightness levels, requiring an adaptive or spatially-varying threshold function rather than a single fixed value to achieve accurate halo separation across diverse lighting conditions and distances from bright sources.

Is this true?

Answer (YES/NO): NO